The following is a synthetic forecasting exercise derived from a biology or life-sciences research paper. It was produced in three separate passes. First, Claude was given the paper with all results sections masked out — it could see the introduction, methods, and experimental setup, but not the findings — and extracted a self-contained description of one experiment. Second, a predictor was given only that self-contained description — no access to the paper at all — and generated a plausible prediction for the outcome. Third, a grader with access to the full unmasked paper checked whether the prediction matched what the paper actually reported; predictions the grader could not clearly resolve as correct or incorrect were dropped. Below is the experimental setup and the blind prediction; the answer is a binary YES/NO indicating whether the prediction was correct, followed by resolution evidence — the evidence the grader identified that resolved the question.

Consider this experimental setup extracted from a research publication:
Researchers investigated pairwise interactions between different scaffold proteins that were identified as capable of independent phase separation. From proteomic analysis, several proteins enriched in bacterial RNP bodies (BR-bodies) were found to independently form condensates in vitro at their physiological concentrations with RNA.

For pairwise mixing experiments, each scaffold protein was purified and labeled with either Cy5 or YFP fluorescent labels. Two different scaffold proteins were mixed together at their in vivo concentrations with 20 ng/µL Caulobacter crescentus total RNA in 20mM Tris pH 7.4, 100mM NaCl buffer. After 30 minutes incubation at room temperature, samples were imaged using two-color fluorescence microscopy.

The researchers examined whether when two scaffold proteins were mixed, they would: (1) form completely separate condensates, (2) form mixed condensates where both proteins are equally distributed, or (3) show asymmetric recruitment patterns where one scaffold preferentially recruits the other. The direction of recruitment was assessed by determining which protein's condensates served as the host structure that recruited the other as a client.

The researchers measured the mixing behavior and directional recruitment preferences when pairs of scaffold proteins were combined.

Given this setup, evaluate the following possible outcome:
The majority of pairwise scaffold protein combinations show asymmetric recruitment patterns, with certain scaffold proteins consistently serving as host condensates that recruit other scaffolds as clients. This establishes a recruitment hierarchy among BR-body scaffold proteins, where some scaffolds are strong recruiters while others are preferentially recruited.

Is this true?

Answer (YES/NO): YES